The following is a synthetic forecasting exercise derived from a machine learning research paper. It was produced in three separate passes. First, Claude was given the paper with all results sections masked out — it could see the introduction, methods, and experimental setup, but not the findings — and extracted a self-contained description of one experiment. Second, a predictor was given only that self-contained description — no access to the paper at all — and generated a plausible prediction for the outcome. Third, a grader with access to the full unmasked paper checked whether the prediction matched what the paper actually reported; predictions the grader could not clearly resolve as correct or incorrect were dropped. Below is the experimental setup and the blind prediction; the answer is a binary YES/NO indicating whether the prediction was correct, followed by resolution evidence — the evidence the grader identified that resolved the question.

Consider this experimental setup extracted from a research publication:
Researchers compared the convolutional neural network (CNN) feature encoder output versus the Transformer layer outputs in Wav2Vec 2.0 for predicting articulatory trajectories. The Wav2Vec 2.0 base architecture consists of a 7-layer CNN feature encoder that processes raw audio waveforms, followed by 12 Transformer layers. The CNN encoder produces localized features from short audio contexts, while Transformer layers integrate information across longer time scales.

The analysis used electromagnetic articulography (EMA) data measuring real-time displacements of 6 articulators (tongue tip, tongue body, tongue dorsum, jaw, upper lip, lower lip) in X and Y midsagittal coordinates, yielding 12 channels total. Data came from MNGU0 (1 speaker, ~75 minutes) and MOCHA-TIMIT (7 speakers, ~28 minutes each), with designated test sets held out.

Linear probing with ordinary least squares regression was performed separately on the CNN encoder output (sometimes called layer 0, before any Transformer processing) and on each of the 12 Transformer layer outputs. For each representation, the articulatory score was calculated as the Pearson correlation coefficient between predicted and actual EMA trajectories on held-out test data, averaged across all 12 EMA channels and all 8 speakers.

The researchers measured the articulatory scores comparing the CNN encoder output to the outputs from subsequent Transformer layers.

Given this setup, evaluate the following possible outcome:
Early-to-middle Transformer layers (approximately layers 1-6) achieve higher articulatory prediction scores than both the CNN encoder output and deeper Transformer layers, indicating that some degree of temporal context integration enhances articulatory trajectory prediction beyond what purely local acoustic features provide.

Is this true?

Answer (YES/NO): NO